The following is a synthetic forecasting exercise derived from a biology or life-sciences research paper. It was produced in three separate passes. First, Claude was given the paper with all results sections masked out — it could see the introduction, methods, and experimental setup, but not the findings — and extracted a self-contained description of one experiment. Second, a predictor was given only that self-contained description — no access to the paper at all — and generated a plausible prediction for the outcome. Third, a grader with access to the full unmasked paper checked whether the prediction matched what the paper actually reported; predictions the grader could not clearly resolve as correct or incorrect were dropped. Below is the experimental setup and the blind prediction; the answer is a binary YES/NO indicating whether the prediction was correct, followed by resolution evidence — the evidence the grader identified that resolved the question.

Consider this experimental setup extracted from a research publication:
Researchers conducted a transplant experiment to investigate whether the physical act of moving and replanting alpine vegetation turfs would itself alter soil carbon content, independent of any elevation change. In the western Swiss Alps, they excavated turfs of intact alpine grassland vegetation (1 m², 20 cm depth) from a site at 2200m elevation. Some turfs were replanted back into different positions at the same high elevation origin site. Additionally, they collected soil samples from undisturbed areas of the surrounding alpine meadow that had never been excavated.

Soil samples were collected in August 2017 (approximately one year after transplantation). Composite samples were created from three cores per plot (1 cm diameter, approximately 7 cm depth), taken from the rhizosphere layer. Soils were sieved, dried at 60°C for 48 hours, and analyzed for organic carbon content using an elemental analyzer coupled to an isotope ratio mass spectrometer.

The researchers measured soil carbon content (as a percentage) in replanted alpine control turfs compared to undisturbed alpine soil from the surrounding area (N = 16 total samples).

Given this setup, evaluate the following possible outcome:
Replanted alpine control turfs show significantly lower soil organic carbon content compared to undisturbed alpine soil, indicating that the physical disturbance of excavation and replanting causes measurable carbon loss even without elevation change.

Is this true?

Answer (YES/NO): NO